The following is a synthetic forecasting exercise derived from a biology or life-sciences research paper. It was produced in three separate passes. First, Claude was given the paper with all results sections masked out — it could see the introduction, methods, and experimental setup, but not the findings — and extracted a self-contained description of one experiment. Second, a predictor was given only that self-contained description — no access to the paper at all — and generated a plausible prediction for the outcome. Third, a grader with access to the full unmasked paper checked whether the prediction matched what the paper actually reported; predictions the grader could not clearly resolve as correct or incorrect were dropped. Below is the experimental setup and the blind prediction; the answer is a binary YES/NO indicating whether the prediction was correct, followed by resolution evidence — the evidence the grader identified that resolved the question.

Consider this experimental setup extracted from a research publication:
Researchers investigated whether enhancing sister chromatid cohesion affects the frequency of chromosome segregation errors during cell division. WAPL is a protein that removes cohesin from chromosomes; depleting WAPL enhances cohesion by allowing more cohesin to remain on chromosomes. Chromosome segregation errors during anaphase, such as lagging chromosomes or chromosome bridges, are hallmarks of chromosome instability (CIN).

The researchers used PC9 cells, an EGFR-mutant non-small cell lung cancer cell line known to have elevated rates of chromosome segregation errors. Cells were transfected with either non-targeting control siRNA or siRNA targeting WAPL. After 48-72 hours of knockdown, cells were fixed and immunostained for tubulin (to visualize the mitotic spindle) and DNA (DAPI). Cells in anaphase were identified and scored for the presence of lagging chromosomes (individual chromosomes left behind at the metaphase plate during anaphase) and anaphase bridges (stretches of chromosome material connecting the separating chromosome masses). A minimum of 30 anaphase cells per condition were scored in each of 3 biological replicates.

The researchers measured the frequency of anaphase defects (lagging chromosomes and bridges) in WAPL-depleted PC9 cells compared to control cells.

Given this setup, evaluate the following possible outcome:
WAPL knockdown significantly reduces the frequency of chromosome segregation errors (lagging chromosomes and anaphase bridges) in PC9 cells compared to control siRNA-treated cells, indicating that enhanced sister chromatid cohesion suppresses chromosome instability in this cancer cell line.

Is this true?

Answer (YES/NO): YES